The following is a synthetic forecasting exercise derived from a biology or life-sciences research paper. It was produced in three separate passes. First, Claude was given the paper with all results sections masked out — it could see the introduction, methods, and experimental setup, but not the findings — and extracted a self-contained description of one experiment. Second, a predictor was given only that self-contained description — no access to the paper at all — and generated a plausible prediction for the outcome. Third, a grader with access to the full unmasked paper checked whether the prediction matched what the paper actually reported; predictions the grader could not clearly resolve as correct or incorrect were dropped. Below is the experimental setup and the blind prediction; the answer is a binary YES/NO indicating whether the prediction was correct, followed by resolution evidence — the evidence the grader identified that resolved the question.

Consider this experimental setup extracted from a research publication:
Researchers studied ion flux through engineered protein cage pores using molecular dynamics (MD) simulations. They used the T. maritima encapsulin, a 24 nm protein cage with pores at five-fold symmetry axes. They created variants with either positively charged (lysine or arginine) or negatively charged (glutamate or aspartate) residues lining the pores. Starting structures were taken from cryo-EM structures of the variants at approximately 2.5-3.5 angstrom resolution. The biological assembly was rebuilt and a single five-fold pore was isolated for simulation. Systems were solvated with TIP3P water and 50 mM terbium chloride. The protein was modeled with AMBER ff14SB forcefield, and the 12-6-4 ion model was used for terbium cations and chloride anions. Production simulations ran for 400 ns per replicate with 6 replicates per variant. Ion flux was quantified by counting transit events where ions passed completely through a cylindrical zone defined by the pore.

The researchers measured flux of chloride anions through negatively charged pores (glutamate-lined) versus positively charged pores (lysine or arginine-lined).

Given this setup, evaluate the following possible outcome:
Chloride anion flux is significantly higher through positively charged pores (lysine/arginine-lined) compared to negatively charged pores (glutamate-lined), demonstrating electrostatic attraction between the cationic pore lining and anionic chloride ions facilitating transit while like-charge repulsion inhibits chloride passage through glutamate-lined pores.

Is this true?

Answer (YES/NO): YES